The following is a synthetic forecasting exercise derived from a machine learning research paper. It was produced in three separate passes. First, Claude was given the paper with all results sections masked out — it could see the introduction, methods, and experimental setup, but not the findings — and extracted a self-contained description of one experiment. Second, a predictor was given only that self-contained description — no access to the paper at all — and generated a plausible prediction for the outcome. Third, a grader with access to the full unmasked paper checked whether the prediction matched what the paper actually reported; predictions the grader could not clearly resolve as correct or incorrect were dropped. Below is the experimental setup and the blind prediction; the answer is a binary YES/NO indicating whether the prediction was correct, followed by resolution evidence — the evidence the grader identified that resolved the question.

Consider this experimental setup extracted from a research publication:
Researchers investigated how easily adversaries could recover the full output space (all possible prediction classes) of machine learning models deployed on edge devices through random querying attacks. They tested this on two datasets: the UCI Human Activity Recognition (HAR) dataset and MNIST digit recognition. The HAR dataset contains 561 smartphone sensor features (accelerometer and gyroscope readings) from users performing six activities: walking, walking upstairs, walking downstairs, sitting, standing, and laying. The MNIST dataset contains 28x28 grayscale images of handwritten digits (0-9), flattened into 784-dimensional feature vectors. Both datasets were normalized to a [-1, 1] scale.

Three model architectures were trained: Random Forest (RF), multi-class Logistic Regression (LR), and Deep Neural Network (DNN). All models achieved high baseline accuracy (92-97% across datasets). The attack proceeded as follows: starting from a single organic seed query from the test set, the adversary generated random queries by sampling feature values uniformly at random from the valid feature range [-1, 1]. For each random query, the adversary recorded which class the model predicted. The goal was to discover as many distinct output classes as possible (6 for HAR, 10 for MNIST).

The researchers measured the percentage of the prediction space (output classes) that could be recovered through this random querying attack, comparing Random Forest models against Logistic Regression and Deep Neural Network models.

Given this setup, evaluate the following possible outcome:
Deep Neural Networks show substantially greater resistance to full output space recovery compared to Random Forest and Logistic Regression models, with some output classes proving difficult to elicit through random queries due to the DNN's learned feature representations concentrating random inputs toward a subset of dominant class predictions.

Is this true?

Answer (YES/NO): NO